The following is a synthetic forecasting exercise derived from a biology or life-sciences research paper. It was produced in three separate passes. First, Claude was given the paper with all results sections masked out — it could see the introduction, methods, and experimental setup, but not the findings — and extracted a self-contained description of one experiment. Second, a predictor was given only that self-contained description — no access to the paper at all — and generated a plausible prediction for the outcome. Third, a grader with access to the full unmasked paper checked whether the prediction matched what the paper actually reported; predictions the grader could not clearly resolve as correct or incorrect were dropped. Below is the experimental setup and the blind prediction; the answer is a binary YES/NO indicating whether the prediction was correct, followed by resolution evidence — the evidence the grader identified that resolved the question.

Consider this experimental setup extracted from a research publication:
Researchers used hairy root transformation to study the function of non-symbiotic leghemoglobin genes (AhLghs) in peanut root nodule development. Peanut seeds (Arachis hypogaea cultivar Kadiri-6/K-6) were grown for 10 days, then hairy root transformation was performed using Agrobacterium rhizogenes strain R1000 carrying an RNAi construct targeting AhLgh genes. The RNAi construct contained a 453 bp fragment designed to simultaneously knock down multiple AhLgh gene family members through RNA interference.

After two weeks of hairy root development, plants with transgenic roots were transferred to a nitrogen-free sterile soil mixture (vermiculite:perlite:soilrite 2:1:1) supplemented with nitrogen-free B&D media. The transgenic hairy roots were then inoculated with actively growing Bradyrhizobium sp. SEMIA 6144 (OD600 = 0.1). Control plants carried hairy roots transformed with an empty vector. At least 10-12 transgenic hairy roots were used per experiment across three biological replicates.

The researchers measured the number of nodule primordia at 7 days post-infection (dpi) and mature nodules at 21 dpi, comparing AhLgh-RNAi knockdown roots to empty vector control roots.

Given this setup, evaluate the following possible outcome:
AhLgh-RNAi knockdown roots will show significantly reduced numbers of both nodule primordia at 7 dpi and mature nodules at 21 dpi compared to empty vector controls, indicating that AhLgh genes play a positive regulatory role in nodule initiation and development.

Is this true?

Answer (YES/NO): NO